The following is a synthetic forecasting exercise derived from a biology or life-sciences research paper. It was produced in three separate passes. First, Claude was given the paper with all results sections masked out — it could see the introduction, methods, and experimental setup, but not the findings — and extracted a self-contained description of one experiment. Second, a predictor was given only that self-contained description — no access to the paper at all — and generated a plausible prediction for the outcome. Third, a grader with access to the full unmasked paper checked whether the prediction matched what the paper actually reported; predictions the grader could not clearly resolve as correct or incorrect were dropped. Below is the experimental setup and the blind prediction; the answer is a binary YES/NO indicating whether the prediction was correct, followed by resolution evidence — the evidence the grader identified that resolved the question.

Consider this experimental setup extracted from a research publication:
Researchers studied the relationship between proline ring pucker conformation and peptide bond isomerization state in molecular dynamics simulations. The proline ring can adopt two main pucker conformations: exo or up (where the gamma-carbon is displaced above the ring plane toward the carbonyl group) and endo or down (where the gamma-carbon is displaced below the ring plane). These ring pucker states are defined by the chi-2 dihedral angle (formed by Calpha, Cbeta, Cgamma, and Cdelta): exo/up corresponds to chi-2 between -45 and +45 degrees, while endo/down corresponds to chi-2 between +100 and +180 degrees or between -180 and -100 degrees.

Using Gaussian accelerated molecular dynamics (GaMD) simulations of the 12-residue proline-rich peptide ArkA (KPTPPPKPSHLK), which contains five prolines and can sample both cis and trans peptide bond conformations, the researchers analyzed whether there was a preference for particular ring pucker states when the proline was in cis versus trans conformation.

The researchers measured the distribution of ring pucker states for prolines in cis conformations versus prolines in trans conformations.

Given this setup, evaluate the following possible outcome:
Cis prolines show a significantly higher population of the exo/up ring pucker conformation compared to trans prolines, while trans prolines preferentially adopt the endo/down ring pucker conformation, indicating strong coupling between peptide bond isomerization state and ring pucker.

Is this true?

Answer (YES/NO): NO